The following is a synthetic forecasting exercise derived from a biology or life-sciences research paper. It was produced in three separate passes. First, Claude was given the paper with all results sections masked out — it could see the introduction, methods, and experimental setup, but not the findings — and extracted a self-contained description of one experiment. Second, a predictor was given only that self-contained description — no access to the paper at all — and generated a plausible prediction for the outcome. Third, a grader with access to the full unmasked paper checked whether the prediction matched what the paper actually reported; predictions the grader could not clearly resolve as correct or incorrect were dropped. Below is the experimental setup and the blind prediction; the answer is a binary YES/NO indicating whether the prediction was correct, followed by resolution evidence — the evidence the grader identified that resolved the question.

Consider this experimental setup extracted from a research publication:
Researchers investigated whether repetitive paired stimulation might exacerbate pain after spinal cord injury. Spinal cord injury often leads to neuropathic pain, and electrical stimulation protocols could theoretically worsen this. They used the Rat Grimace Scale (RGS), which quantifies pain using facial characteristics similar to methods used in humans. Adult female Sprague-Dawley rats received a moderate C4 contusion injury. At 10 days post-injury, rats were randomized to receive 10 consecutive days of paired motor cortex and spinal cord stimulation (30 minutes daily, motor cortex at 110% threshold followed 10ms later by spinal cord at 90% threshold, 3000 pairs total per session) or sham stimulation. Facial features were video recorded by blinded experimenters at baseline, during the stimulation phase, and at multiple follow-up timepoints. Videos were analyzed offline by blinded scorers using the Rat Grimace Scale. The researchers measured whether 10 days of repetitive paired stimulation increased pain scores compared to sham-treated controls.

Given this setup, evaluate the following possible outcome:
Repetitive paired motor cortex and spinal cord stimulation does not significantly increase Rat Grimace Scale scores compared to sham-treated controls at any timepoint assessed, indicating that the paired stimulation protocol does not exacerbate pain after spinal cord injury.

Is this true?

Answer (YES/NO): YES